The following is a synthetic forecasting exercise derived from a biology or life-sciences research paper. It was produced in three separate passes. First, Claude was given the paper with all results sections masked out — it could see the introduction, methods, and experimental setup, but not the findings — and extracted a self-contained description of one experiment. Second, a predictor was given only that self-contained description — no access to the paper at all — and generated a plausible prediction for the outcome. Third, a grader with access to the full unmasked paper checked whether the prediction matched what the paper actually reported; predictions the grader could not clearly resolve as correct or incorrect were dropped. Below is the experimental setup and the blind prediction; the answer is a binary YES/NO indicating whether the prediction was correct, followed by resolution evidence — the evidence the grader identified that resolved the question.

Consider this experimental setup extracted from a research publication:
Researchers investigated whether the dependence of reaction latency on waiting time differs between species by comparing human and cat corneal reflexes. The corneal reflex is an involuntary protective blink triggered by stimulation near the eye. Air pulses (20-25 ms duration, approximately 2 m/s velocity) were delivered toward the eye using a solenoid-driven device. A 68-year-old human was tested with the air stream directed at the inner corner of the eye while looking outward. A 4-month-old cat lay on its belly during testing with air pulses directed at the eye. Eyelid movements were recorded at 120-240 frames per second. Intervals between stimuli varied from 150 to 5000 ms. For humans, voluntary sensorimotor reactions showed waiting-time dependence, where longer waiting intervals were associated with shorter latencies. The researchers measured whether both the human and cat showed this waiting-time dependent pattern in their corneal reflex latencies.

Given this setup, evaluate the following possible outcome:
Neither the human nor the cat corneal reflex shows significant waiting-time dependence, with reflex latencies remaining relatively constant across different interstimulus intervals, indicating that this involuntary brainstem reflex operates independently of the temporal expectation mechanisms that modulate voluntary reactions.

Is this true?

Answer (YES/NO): NO